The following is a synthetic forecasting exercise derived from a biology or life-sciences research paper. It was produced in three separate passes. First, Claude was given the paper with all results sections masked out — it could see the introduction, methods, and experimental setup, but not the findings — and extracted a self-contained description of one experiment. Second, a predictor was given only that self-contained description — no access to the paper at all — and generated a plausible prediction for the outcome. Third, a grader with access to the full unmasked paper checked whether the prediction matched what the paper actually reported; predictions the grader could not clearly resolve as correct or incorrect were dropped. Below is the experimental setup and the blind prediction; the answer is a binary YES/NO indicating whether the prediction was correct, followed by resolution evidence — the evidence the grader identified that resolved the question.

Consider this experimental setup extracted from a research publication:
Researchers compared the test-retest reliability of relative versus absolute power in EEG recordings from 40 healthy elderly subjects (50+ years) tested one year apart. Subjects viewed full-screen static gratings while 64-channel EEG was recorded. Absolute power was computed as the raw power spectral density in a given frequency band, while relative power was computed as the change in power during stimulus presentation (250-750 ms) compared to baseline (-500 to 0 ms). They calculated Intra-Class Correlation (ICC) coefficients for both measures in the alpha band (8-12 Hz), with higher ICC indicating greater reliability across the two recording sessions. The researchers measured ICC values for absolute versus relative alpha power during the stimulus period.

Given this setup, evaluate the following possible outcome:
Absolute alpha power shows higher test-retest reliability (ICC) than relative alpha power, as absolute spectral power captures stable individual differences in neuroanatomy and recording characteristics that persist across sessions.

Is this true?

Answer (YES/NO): NO